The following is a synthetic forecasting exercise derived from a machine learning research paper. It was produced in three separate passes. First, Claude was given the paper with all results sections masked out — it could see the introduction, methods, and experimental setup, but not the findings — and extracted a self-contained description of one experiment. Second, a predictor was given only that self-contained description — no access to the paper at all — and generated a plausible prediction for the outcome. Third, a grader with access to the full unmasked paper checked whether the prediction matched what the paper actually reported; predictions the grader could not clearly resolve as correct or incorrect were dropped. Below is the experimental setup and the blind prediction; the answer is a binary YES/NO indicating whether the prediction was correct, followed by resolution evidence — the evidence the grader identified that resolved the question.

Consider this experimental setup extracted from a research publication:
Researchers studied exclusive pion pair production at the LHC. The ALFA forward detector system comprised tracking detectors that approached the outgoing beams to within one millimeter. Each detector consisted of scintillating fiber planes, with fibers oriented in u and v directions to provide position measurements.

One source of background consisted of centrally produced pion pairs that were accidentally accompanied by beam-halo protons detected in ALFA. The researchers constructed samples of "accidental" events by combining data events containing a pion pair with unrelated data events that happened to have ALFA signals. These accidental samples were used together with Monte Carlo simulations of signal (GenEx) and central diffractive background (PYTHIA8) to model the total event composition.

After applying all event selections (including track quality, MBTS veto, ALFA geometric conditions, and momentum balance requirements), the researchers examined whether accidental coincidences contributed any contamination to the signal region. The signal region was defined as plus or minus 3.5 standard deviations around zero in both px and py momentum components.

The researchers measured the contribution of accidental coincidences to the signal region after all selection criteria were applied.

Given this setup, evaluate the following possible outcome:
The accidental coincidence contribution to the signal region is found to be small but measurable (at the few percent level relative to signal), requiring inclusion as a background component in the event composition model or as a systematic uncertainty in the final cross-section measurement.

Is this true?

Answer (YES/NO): NO